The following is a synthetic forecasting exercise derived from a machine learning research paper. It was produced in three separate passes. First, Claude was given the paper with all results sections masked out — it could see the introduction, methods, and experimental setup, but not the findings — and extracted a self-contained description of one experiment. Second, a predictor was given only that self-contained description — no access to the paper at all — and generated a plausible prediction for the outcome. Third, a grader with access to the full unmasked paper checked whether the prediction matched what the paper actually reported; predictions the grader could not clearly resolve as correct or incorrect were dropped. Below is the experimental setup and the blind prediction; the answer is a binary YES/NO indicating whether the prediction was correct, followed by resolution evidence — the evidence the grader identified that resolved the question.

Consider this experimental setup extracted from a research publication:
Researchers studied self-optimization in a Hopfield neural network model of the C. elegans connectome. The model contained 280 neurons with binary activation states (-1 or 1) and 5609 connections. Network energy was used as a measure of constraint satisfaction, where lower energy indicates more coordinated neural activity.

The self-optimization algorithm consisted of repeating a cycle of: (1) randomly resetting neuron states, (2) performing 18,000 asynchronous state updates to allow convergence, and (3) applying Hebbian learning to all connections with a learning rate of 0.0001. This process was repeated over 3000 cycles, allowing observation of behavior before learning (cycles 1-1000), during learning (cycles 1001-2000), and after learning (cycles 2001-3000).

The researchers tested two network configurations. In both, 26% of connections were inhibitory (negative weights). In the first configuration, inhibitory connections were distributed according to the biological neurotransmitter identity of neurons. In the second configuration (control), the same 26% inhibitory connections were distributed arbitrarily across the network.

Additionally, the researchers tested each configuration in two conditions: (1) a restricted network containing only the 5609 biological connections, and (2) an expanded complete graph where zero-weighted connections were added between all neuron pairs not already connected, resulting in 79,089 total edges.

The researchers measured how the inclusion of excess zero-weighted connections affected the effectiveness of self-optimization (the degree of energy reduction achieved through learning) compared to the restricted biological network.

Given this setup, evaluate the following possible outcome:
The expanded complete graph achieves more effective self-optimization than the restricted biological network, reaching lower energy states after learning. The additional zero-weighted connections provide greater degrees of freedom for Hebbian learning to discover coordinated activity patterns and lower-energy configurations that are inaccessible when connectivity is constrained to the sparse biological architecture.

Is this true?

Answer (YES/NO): YES